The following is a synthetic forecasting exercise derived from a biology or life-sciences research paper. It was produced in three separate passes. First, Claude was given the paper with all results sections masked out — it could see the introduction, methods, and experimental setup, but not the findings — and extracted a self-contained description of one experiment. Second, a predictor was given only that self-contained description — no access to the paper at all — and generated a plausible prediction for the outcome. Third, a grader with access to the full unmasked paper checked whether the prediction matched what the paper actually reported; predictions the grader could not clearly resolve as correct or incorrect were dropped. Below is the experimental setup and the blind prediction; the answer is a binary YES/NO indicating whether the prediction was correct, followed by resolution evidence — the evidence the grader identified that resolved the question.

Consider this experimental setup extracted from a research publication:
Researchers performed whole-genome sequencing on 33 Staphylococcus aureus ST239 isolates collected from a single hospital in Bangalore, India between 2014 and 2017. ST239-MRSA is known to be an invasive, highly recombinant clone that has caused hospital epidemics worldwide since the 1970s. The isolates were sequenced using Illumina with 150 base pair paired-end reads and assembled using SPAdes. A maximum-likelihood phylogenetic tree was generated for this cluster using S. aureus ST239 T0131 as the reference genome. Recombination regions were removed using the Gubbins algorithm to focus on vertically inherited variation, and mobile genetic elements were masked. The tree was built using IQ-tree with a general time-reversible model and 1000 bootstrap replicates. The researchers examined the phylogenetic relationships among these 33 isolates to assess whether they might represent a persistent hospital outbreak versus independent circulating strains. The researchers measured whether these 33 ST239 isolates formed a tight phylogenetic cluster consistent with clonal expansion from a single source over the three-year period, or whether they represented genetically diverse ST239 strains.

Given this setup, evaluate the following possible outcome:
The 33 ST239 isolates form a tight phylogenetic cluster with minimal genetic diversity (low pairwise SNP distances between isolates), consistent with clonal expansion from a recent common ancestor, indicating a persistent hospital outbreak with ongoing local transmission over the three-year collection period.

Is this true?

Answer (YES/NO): YES